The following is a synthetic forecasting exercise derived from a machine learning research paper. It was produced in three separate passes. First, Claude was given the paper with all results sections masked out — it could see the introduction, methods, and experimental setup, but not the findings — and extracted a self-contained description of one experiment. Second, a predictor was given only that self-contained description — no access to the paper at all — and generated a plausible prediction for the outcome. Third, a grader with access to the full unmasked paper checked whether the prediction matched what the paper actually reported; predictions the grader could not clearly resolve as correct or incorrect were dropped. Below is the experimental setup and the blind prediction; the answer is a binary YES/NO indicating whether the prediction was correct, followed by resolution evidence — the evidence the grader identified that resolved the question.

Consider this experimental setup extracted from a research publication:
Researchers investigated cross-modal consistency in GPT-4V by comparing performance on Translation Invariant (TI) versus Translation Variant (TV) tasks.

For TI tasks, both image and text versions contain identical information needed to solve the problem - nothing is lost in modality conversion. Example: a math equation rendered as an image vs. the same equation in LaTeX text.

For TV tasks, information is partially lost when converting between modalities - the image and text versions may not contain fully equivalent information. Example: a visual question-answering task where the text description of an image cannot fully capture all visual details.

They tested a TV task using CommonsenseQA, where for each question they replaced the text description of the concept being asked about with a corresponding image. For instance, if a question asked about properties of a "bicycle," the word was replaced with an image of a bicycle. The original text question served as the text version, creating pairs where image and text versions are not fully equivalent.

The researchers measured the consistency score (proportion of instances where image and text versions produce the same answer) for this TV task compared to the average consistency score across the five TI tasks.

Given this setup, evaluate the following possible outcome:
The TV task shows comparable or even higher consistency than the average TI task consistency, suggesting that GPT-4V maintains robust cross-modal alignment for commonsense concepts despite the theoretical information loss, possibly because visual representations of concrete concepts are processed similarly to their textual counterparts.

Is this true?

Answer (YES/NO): YES